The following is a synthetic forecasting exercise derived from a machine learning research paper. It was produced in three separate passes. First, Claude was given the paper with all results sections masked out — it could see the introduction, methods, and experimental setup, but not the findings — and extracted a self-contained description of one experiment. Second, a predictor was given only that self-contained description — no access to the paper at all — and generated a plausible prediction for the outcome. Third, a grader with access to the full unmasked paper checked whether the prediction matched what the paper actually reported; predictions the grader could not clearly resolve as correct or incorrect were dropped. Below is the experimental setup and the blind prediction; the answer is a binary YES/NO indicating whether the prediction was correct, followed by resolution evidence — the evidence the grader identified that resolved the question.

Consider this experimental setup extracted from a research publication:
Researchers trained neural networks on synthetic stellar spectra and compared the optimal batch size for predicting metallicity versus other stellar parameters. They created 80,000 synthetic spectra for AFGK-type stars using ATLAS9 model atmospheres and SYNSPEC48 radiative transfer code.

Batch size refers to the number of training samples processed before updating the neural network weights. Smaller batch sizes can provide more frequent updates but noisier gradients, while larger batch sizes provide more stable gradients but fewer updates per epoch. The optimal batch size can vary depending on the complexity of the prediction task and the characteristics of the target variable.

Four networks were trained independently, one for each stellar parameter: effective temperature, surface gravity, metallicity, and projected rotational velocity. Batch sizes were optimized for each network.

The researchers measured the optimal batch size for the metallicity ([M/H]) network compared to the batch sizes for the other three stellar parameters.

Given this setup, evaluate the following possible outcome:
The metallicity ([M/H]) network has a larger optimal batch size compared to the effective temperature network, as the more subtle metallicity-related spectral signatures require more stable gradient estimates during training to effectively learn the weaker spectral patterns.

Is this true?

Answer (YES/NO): NO